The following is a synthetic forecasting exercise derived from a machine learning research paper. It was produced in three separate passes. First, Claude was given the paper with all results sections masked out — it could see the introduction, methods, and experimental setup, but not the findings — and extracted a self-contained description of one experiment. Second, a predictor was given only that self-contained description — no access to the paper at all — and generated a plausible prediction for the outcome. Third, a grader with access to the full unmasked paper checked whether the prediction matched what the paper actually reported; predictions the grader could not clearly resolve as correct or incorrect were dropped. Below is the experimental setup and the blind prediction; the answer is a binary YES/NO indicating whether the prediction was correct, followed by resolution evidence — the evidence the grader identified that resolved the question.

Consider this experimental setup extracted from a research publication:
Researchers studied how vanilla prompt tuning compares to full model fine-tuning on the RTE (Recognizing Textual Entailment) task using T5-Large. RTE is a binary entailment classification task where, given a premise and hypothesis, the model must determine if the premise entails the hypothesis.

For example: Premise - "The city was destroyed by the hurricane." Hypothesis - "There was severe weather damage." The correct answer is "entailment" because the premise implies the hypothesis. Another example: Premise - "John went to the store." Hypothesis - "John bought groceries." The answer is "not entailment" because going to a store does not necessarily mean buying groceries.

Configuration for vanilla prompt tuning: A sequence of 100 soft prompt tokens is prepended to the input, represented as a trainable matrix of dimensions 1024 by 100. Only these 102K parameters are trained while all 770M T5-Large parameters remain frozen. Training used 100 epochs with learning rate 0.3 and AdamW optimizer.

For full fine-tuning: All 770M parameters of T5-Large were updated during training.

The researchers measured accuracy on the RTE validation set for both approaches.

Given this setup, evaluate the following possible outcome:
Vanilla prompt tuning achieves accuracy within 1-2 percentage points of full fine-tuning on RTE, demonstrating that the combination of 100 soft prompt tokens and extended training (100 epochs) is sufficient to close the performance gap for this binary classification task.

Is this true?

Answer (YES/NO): YES